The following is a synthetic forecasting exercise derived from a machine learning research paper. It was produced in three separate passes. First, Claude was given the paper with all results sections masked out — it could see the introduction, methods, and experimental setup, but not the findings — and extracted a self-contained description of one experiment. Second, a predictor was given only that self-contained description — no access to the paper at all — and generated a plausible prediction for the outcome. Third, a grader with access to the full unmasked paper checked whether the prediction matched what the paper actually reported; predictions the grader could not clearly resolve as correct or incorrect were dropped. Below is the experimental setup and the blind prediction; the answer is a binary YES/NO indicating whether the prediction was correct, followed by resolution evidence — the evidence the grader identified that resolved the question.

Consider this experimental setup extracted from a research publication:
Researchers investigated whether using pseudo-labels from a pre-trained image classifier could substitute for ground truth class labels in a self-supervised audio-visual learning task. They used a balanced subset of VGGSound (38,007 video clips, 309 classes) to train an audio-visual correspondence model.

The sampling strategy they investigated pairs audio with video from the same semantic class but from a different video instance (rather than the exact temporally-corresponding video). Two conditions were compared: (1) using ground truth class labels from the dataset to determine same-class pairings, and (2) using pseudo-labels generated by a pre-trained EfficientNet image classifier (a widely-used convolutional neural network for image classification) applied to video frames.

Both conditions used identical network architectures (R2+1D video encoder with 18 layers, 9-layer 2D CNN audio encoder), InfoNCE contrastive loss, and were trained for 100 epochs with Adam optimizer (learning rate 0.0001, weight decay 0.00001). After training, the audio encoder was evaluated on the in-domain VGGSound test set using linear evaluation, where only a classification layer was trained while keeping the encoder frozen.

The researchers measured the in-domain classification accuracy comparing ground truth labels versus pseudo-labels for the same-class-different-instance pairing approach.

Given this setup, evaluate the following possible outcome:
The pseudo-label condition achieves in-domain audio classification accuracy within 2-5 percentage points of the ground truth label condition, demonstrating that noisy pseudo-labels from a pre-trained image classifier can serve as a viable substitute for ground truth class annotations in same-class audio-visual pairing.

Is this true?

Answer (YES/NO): NO